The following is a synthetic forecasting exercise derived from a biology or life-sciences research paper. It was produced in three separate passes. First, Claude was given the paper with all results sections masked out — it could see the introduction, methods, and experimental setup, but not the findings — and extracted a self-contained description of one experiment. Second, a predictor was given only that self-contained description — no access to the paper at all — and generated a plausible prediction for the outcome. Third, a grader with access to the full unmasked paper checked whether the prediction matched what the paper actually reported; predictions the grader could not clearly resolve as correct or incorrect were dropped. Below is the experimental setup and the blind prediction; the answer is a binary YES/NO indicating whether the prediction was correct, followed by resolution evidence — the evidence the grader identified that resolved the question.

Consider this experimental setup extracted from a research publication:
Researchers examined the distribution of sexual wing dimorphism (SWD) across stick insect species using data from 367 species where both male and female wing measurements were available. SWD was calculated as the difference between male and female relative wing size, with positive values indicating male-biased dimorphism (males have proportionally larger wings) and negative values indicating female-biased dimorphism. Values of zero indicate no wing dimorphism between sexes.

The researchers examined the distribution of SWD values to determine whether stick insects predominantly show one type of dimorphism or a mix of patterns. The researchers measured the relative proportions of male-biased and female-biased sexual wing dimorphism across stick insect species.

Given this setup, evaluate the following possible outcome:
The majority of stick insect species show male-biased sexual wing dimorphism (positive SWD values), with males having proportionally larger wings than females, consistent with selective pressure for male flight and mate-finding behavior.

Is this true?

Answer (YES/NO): YES